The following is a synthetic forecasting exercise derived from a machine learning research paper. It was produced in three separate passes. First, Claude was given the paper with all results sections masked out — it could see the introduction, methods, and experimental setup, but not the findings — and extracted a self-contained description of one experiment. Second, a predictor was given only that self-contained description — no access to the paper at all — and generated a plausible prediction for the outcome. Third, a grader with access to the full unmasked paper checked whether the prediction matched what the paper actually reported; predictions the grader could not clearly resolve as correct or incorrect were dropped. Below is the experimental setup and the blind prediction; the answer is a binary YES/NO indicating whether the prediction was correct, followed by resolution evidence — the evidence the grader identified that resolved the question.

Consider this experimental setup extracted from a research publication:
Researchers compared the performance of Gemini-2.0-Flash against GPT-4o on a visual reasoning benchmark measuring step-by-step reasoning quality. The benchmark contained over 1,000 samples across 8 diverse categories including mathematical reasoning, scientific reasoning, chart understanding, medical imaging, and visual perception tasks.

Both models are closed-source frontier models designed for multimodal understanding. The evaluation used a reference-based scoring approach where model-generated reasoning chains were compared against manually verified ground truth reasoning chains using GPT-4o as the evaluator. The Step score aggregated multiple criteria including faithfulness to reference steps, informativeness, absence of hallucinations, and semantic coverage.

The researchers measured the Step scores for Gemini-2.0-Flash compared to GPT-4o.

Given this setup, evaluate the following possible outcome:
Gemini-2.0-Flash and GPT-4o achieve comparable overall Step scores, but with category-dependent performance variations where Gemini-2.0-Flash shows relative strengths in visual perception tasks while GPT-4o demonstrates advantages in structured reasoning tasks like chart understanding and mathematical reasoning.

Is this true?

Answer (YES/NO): NO